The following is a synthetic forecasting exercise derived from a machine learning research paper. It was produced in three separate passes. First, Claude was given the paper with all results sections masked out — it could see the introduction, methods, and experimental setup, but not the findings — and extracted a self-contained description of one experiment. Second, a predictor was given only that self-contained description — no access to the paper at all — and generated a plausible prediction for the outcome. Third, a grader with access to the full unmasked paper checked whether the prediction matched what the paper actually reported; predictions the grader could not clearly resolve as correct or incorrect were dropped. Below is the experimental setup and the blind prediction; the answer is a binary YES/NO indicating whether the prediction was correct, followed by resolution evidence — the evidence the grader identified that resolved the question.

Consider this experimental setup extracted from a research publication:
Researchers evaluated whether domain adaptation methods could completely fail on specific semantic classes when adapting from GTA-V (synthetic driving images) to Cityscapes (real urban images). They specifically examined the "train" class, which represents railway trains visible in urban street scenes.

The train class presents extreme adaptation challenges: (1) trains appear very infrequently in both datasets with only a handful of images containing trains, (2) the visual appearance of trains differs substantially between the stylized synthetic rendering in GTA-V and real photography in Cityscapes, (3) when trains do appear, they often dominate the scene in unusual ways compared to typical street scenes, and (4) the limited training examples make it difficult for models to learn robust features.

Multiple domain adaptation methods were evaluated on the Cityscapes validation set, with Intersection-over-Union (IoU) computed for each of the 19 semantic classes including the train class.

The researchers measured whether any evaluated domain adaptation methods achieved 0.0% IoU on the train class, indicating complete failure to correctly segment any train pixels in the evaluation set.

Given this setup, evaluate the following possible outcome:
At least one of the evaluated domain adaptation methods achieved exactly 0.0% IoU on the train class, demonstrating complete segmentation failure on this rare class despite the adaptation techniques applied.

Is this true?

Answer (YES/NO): YES